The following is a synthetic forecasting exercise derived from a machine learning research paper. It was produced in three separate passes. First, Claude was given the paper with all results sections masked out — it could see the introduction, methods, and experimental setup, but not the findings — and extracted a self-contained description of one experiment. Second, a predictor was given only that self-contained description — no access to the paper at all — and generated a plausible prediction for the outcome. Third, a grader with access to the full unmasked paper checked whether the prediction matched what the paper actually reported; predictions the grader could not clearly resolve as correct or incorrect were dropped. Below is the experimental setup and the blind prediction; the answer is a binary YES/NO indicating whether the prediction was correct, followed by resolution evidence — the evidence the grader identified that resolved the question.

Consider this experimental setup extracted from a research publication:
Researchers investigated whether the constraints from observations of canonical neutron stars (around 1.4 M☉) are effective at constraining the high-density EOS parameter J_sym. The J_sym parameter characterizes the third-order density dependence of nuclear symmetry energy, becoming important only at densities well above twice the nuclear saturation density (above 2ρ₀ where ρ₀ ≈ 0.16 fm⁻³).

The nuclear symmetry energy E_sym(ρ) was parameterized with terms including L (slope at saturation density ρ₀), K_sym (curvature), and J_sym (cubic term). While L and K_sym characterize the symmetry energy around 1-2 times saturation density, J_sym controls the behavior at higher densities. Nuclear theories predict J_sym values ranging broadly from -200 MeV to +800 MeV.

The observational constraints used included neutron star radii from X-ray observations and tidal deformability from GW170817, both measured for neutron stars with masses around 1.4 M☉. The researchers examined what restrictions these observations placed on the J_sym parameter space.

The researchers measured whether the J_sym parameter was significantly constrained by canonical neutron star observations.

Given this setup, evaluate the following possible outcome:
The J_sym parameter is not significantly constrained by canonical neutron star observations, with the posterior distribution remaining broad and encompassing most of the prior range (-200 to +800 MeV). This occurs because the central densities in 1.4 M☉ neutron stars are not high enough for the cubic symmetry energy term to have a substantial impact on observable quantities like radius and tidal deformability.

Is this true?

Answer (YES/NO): YES